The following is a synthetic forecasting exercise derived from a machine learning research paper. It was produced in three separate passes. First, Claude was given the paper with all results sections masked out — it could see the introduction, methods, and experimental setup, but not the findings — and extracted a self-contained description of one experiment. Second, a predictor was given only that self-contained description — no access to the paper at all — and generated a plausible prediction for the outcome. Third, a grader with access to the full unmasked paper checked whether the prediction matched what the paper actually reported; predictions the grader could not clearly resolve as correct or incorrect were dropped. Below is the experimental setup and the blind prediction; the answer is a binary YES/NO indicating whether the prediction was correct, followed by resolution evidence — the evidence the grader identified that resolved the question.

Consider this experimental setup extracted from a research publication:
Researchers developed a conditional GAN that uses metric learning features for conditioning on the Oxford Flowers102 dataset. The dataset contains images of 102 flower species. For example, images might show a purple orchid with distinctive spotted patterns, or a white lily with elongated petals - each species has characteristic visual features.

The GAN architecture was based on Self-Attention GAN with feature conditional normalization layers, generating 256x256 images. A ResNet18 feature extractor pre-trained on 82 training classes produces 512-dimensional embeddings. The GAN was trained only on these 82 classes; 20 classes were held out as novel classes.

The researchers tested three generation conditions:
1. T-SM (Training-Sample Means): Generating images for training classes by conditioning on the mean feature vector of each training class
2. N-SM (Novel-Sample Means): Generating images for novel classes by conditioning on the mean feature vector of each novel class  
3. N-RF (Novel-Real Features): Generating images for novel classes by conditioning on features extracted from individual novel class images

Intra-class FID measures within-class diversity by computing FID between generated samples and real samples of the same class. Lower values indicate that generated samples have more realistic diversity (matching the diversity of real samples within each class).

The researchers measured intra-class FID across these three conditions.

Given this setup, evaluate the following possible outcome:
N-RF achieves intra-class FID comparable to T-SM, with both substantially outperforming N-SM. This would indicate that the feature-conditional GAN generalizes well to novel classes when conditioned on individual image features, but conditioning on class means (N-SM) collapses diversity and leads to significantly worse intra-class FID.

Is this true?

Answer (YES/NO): NO